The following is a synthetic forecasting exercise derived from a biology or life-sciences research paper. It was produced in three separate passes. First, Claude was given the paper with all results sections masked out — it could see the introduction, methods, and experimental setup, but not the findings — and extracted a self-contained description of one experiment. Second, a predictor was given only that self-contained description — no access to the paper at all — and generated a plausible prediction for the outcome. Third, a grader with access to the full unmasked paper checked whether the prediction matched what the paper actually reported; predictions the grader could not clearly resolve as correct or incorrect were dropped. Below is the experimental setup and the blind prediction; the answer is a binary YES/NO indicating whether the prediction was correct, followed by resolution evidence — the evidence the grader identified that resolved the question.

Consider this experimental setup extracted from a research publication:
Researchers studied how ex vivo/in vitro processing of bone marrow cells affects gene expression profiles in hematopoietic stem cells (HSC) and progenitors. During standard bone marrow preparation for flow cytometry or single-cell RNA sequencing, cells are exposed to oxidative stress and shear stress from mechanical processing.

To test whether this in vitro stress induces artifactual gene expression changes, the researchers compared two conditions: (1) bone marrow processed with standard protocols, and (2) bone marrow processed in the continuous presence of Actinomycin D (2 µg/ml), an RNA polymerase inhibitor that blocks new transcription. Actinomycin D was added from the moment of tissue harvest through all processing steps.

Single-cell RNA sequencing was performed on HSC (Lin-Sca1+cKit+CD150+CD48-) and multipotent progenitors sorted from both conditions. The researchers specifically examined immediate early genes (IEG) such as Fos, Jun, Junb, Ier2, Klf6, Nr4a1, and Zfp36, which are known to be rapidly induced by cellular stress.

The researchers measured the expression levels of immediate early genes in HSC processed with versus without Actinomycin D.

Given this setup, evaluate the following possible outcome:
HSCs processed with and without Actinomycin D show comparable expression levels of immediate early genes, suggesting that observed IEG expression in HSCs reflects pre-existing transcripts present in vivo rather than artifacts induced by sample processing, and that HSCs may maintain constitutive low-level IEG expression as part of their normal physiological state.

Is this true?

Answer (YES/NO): NO